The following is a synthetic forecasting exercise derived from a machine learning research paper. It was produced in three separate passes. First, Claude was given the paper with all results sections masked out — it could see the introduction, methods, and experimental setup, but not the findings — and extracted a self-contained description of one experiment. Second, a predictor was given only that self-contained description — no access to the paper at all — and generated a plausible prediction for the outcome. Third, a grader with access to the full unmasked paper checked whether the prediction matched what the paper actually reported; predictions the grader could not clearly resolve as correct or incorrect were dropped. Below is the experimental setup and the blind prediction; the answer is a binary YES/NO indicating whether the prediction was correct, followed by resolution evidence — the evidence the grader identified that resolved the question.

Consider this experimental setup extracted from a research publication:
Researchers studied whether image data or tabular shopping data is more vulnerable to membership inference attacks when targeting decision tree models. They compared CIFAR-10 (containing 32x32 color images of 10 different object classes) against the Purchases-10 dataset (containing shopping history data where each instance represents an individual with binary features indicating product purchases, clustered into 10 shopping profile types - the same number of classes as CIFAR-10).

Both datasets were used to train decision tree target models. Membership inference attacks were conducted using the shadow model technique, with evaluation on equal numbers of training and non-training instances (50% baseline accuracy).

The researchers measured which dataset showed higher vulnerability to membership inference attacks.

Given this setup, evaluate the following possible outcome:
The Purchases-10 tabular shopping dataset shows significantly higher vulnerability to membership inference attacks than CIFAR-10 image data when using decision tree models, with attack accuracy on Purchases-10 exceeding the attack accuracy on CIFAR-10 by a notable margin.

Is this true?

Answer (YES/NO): NO